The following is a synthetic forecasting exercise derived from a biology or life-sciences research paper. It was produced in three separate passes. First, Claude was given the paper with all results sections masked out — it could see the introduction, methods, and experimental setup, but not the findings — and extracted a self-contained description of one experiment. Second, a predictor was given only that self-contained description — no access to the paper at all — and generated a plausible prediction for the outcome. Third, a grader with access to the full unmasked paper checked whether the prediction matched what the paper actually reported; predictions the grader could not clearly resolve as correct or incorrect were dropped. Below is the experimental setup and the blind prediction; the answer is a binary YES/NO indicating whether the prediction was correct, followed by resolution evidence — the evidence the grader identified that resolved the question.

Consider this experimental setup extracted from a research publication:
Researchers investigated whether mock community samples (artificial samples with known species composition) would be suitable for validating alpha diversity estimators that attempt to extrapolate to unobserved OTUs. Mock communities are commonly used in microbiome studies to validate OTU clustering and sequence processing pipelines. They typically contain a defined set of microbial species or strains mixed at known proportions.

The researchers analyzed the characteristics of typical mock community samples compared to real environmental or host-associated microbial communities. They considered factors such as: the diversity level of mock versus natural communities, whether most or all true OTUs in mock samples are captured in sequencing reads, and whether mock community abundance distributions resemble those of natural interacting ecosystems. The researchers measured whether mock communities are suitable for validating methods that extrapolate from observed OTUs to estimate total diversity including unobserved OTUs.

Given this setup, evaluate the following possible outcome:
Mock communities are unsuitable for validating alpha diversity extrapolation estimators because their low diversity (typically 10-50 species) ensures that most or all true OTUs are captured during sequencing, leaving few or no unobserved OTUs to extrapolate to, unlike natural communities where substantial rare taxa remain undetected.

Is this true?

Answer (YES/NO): YES